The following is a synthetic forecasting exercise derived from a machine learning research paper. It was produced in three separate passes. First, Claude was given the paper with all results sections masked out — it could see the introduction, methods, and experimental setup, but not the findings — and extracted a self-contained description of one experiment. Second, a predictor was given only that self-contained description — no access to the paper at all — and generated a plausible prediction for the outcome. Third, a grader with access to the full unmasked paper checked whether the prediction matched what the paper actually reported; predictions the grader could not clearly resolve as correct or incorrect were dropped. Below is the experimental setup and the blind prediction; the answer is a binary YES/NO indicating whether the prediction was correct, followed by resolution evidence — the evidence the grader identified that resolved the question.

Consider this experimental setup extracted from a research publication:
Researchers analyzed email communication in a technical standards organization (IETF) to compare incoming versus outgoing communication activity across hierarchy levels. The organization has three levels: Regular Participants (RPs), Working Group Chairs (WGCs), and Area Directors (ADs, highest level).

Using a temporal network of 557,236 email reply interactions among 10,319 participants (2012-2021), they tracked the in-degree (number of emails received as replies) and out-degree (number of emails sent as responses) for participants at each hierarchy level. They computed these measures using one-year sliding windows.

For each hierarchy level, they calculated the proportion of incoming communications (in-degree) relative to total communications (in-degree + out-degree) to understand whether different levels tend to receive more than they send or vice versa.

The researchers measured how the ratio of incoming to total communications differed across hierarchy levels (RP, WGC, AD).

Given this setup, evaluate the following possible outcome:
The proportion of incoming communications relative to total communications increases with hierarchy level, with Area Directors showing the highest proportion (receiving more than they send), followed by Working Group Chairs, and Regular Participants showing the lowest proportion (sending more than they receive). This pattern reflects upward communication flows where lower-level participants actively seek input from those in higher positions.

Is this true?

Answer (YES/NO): YES